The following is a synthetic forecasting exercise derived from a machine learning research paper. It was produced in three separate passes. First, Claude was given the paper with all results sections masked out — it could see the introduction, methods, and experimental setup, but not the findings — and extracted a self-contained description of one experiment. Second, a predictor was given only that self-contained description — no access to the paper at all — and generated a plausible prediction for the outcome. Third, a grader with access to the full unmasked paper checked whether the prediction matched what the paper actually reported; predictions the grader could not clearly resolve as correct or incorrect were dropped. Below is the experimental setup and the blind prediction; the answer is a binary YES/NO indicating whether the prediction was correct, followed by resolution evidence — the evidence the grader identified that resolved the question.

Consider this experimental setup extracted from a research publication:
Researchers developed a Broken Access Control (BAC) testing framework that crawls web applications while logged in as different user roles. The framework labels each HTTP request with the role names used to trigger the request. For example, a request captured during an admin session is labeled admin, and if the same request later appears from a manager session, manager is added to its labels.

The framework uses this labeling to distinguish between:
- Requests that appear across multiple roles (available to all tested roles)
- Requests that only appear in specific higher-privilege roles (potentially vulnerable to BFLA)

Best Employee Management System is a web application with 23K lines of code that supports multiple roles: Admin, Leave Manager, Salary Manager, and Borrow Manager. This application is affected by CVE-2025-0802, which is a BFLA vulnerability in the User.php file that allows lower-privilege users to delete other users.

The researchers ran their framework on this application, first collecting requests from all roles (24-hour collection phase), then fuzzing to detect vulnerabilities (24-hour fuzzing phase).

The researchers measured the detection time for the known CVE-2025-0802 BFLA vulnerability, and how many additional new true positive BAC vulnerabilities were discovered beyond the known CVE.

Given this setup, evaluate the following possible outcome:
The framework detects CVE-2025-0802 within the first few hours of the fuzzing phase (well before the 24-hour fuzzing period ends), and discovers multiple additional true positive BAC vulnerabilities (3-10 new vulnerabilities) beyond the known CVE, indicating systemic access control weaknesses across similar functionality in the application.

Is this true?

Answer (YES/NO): YES